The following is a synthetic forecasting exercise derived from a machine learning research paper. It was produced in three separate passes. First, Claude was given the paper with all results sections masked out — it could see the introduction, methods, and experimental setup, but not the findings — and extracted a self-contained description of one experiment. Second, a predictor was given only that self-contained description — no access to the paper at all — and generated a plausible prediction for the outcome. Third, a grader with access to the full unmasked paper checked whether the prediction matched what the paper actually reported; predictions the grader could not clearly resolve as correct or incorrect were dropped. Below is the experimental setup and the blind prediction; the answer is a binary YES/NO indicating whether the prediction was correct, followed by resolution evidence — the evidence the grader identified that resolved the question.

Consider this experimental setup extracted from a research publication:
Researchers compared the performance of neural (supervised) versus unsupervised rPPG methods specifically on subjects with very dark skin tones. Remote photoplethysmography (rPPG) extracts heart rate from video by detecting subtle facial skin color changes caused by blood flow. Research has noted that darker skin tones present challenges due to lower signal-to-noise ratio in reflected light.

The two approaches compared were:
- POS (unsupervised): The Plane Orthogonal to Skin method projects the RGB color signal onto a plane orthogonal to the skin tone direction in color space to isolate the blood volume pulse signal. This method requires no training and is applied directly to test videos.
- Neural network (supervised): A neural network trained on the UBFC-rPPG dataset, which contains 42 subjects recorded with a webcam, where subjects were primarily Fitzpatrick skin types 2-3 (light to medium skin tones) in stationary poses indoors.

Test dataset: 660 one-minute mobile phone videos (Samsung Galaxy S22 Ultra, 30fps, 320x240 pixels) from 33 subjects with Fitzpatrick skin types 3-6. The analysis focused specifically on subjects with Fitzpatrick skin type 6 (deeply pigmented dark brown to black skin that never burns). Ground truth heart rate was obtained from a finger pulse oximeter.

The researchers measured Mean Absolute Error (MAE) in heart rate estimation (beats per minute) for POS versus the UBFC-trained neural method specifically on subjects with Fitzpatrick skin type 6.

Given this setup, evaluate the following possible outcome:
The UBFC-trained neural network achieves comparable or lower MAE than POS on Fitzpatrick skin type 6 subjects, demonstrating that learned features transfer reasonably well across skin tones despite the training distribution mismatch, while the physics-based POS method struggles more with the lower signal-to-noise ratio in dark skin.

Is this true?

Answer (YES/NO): NO